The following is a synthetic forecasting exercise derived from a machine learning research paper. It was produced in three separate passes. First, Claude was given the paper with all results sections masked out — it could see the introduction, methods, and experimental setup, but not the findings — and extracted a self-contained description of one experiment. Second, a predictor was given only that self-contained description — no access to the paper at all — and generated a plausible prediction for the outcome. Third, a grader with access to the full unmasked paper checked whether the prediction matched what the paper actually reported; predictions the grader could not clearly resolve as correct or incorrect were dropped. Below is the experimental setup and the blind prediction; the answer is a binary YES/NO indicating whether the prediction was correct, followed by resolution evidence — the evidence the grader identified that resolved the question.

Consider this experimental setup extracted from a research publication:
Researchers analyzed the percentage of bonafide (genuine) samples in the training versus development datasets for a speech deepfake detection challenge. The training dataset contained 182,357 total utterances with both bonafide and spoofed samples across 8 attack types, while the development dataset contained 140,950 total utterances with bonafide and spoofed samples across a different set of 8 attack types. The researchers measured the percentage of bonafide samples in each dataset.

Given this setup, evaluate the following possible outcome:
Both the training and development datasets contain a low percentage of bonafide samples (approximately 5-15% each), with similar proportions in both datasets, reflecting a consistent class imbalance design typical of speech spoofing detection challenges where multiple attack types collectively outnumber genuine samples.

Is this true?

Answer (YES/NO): NO